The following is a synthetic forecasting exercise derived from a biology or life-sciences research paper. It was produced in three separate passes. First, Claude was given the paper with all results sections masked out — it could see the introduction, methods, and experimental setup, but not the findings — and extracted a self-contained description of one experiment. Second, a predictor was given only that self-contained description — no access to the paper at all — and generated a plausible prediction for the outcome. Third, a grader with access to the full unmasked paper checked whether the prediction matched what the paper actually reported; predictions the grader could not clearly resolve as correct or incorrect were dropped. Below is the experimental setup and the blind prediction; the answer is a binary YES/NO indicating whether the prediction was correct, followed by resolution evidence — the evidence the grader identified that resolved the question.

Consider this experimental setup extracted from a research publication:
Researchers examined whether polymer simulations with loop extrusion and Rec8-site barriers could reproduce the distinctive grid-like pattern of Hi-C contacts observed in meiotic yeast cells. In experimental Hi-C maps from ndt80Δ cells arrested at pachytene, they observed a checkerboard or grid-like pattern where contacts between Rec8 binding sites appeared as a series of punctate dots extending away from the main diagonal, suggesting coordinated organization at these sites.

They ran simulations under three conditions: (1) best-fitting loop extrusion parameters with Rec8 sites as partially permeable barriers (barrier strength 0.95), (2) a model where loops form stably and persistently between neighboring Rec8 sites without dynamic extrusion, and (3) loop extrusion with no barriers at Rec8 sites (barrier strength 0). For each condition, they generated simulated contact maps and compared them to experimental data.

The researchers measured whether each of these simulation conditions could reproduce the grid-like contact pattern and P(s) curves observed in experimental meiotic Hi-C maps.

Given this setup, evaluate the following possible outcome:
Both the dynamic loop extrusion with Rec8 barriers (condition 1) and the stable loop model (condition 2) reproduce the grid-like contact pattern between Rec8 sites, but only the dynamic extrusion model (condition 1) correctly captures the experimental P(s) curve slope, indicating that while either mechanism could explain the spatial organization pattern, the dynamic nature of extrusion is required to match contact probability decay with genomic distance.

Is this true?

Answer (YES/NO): NO